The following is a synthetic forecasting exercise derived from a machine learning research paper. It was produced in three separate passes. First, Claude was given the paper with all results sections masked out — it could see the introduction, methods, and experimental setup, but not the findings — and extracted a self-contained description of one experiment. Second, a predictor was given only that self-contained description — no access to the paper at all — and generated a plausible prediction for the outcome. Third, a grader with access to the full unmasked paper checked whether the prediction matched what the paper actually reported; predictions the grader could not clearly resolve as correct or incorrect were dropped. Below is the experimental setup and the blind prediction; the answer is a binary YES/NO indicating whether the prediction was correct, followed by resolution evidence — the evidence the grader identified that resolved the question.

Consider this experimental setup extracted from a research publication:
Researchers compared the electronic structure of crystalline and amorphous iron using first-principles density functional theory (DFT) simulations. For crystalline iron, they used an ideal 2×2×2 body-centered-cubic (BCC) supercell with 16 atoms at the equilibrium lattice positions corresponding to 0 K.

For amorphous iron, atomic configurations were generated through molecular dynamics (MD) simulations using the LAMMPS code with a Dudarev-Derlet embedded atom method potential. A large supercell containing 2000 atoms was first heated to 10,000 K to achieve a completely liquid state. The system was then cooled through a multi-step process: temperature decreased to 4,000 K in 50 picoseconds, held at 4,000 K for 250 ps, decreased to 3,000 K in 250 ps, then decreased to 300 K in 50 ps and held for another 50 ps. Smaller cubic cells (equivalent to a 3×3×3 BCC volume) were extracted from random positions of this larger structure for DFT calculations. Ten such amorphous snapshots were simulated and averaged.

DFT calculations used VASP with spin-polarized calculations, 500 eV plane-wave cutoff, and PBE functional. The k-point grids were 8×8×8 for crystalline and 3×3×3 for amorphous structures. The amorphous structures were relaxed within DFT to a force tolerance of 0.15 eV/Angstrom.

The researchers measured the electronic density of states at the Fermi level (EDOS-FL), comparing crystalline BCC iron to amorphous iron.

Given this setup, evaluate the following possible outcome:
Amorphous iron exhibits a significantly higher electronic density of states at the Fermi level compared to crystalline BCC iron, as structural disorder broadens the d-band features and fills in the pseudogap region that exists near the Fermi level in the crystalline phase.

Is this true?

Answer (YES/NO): YES